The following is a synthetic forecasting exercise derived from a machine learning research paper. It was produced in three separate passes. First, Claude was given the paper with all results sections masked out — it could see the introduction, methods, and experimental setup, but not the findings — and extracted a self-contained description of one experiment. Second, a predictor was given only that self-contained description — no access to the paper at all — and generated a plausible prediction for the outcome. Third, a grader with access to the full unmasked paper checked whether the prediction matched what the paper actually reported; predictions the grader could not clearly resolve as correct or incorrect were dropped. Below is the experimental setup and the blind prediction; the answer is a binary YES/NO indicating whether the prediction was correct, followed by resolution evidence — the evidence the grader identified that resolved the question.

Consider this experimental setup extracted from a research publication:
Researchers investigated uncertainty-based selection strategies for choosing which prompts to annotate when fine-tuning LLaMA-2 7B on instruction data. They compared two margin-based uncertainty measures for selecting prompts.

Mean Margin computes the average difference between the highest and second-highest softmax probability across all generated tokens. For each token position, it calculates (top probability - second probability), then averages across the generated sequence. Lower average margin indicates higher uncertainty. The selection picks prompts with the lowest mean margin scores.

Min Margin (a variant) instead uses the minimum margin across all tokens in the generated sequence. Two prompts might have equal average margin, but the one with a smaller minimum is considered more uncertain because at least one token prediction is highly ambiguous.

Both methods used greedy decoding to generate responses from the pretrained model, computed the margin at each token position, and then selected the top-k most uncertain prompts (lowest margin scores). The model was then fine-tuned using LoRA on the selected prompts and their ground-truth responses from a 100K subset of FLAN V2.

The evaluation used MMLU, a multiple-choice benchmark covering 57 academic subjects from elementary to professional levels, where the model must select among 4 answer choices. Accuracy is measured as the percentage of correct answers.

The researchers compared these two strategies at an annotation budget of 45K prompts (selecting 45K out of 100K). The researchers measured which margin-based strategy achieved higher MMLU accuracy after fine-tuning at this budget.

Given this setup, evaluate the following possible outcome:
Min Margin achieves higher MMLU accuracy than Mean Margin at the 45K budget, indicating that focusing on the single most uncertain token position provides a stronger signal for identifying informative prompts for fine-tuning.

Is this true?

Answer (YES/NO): NO